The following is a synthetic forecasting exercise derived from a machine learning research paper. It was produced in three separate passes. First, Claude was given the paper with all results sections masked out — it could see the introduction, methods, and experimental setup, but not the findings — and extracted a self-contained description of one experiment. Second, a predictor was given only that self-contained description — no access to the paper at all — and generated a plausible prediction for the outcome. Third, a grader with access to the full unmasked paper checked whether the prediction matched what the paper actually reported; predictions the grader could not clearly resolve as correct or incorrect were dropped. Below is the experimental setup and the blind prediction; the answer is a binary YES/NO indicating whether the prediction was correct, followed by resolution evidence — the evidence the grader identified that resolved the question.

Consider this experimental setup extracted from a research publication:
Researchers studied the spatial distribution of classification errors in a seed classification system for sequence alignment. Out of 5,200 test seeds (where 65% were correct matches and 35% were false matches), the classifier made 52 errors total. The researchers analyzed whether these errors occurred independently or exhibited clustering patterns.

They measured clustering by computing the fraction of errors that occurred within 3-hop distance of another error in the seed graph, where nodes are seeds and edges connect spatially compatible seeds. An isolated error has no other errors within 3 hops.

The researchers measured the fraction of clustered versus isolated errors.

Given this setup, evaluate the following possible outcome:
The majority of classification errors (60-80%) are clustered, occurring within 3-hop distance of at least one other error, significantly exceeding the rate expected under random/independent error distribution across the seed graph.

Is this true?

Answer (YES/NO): YES